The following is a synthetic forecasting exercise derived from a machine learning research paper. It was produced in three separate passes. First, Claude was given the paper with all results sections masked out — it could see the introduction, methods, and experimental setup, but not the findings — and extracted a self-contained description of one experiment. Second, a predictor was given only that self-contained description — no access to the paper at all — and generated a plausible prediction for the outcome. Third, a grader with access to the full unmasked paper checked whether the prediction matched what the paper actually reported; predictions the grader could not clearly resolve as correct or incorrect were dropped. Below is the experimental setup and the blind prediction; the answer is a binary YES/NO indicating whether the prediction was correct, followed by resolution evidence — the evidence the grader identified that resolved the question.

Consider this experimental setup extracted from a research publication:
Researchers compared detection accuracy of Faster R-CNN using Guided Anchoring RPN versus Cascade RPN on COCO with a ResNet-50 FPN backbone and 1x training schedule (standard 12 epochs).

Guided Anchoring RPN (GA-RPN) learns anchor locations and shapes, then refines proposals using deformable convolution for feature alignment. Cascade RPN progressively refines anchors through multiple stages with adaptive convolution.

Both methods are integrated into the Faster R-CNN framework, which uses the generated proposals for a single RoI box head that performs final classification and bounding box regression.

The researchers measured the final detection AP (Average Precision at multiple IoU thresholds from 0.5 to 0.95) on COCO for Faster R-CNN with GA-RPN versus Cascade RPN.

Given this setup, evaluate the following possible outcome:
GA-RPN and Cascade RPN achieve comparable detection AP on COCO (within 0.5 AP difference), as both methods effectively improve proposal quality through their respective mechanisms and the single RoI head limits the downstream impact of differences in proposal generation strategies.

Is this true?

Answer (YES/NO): NO